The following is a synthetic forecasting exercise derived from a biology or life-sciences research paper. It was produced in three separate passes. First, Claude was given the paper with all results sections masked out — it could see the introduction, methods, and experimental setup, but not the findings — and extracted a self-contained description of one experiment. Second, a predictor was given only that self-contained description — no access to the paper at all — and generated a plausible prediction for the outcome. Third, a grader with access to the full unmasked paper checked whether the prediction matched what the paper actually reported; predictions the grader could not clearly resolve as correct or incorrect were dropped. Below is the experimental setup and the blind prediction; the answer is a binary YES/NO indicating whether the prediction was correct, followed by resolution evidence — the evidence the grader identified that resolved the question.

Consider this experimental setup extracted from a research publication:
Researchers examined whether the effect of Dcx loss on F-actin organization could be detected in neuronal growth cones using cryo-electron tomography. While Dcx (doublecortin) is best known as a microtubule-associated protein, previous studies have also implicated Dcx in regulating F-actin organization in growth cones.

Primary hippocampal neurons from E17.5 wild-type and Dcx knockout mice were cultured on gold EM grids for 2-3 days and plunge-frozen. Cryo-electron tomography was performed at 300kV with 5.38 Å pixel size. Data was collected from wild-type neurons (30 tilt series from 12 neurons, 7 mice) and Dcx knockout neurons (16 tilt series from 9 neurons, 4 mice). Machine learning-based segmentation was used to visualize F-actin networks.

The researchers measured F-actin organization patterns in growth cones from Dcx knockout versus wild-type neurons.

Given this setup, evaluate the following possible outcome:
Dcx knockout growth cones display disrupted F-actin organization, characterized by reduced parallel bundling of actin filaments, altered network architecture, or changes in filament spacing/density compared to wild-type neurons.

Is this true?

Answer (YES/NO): NO